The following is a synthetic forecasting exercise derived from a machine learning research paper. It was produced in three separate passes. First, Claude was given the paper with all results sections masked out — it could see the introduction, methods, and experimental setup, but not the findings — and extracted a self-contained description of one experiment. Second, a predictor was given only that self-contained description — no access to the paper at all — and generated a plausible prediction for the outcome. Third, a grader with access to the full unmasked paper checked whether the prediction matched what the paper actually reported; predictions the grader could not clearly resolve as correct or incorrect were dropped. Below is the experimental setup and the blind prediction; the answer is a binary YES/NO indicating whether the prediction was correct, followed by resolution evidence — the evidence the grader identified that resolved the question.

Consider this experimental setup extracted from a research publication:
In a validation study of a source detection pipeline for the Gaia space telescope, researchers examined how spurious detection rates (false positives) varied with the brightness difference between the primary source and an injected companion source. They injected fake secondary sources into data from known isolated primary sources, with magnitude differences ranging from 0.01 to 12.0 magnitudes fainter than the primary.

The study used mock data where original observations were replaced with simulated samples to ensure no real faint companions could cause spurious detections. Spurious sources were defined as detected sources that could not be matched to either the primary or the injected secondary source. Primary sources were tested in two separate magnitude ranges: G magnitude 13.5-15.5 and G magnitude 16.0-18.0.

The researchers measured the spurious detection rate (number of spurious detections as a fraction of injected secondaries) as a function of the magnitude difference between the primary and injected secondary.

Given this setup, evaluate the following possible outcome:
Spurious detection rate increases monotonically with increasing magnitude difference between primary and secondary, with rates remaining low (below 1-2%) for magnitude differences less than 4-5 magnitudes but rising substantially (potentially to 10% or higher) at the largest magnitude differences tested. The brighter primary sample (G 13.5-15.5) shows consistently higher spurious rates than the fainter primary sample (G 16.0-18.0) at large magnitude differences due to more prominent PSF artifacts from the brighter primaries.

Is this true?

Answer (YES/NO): NO